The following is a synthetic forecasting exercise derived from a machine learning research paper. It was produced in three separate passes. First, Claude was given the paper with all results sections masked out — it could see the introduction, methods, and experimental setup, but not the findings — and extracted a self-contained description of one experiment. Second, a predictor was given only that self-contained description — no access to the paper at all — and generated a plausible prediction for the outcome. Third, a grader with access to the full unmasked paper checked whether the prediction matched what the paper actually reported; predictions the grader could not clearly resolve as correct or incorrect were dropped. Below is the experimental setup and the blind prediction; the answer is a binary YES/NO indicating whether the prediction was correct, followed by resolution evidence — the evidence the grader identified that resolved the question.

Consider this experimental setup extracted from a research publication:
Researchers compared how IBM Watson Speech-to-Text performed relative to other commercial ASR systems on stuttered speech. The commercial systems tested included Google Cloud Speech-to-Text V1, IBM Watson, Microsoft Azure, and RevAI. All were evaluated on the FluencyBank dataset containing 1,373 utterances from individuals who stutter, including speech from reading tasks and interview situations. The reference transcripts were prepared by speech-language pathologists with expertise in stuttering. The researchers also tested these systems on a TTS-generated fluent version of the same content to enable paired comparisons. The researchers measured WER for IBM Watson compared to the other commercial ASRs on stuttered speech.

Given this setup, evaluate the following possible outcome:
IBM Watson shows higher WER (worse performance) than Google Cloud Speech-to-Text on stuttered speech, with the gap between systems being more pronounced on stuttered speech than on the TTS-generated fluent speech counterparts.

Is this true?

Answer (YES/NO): YES